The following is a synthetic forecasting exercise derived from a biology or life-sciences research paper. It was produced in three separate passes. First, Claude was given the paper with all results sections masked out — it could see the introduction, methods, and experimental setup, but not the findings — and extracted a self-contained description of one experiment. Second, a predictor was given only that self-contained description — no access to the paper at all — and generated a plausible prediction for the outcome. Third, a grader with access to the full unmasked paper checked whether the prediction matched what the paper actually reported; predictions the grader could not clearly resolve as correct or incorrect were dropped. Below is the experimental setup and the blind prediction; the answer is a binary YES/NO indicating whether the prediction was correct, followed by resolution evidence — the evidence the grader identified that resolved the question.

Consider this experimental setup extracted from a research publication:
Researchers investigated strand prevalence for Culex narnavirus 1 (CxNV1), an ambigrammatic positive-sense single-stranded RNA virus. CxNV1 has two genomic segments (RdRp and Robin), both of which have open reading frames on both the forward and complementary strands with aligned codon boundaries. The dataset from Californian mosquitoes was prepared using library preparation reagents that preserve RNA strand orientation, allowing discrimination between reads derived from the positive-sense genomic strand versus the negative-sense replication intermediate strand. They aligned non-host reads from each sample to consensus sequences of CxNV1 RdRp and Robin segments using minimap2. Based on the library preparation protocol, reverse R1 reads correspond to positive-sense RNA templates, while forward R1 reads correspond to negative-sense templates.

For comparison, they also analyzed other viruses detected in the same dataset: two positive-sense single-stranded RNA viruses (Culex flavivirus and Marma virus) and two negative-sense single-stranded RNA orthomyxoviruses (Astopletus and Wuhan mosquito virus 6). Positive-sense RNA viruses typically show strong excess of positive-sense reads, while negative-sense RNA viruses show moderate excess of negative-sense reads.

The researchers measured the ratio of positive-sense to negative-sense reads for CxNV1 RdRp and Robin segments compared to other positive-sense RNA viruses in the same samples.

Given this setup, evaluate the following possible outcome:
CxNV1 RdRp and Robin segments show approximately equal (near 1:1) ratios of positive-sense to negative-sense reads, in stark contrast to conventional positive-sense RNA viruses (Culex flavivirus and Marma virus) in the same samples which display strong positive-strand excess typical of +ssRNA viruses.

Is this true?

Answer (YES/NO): NO